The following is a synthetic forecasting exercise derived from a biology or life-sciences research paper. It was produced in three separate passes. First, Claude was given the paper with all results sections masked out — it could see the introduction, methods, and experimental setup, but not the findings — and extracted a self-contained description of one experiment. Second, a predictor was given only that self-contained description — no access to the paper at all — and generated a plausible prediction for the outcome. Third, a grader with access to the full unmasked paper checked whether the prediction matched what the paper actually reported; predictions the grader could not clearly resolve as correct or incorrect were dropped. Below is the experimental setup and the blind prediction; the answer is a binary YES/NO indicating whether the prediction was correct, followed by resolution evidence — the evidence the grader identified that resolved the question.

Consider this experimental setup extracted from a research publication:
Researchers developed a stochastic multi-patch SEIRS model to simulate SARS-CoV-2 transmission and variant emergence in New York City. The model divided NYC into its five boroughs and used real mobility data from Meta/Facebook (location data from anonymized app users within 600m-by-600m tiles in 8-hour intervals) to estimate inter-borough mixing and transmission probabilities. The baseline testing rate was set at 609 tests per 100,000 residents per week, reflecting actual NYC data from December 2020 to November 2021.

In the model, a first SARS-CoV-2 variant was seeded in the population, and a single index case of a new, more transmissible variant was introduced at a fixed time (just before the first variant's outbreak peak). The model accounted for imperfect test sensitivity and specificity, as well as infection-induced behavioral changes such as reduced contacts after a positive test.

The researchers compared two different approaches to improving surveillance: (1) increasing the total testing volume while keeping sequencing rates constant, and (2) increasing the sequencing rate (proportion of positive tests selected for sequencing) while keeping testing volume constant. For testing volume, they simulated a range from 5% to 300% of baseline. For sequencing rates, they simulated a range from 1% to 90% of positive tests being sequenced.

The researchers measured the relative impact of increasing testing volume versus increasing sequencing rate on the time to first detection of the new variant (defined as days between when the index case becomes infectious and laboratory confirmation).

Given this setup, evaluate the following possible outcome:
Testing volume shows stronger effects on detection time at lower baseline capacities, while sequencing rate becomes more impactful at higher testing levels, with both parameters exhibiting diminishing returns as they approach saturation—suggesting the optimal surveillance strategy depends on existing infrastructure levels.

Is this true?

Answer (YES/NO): NO